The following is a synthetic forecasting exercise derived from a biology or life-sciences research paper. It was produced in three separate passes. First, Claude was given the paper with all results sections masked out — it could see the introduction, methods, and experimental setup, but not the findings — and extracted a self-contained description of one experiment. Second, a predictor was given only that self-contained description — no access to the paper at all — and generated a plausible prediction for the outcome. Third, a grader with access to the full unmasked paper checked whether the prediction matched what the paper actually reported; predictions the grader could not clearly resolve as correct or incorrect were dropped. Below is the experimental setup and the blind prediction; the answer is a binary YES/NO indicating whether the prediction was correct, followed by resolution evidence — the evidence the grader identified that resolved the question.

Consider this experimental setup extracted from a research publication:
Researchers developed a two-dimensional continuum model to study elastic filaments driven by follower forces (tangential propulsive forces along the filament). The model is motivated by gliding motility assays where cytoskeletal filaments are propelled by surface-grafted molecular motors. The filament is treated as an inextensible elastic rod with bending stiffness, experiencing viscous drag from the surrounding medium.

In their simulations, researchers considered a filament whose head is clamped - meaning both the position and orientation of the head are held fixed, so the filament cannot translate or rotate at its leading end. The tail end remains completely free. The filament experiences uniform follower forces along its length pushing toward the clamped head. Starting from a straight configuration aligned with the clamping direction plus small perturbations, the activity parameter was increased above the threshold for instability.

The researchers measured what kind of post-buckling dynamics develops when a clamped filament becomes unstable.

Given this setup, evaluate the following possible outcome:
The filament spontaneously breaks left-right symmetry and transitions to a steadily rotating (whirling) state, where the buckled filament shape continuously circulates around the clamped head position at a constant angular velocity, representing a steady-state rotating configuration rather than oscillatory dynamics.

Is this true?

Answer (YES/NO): NO